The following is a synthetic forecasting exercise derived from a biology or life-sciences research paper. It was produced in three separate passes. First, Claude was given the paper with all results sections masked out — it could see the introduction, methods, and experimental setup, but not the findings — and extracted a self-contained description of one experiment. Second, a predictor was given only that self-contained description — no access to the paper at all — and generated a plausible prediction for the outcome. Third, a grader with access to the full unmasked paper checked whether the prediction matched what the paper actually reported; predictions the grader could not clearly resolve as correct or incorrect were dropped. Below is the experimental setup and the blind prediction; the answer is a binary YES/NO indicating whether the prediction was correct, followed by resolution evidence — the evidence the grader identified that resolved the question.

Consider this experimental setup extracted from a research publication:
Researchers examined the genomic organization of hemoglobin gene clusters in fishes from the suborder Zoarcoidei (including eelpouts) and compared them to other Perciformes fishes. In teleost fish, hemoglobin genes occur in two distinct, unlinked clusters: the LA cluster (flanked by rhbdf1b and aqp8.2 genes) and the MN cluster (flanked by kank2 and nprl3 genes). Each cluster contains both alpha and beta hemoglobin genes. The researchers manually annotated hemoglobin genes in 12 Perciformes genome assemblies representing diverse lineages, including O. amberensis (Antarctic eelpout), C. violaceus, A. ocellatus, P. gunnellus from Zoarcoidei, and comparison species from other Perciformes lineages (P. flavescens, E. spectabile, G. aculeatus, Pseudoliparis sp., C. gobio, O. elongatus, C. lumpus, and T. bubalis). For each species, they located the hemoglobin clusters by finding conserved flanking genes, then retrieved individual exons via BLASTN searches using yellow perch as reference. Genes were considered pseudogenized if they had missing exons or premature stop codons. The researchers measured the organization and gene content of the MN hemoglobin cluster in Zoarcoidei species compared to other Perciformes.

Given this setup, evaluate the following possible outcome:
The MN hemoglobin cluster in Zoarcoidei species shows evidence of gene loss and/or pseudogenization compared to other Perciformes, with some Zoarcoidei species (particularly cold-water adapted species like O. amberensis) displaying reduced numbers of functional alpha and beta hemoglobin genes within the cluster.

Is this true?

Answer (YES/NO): NO